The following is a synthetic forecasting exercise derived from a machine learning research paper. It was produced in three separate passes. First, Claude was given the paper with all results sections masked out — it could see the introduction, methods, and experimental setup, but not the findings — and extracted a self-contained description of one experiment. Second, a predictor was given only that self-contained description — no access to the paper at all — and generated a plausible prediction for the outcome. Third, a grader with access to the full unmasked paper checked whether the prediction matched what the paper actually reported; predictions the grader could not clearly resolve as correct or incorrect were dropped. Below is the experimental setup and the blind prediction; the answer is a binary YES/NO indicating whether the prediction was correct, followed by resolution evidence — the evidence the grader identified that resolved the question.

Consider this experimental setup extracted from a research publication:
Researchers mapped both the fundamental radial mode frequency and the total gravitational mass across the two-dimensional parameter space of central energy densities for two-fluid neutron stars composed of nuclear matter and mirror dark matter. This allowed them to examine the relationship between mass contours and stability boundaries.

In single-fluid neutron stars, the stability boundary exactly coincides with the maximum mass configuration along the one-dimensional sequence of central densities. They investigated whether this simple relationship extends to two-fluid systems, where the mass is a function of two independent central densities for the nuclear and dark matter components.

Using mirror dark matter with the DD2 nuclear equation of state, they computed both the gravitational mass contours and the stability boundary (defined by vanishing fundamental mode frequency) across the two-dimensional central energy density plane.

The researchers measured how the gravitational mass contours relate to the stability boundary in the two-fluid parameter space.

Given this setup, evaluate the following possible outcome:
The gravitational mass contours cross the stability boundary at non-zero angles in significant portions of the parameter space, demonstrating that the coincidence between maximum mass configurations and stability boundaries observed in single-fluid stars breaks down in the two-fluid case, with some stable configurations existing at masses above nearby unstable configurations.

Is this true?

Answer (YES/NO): NO